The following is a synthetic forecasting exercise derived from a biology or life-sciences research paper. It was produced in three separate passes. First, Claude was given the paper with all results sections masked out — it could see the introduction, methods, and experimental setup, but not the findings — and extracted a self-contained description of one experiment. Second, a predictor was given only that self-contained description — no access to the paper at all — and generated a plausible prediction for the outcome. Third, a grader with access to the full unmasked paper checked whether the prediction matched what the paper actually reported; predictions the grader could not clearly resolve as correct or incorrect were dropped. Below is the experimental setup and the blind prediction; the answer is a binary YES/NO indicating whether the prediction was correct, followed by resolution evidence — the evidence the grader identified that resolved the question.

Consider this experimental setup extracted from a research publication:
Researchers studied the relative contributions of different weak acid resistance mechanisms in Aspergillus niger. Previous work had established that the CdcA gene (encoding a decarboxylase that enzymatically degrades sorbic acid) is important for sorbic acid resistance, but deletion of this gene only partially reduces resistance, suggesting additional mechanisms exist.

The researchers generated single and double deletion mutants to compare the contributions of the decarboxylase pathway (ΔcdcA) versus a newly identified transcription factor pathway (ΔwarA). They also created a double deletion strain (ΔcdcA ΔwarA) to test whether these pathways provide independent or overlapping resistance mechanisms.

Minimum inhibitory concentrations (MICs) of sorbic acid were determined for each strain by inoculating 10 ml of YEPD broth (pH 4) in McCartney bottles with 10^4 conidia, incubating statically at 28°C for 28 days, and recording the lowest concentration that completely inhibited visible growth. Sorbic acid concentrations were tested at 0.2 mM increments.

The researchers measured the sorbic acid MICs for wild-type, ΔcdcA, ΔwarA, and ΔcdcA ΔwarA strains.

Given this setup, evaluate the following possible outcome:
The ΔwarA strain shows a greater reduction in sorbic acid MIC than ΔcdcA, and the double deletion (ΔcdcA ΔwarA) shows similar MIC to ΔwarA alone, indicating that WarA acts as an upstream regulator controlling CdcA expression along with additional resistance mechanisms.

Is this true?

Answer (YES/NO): NO